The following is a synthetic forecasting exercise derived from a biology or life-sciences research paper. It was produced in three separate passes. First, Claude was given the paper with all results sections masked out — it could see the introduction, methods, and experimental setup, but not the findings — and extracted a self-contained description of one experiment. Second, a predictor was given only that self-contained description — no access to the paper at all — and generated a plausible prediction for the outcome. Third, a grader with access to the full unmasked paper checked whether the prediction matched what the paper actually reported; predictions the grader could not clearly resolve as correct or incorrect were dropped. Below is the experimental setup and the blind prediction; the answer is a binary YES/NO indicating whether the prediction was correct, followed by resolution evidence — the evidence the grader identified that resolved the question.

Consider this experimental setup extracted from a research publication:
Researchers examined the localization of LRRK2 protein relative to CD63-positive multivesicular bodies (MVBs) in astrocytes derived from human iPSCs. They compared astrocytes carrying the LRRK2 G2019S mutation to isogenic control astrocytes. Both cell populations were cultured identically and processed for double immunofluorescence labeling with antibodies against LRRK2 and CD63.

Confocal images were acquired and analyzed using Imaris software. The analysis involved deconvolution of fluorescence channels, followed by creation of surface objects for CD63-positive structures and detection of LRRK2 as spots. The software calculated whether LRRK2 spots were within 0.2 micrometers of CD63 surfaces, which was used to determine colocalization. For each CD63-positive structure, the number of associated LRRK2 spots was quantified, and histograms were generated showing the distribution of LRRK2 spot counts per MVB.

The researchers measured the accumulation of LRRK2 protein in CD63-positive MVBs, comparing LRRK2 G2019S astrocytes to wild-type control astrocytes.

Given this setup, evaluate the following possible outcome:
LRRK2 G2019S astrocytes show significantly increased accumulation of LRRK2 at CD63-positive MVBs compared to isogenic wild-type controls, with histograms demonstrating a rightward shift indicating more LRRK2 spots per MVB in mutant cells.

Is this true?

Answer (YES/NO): YES